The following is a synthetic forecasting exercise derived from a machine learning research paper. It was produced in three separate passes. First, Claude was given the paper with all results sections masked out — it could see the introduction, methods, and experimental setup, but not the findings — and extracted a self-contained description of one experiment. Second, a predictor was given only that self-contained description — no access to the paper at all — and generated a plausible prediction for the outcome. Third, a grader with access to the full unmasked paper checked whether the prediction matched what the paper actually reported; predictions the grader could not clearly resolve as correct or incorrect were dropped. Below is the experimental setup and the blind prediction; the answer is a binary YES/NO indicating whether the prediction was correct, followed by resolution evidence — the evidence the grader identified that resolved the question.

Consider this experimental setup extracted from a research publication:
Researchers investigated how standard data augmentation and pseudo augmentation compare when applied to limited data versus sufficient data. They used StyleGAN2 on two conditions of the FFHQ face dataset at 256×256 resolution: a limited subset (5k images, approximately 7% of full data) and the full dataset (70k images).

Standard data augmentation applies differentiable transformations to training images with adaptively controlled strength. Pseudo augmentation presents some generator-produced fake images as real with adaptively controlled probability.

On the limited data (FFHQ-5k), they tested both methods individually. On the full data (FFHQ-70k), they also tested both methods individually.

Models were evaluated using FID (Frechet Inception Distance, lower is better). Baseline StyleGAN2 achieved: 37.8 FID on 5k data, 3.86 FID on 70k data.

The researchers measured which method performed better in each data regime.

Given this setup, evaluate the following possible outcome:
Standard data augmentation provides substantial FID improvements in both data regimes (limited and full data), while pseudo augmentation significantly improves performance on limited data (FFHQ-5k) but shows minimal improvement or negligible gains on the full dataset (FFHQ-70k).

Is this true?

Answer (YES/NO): NO